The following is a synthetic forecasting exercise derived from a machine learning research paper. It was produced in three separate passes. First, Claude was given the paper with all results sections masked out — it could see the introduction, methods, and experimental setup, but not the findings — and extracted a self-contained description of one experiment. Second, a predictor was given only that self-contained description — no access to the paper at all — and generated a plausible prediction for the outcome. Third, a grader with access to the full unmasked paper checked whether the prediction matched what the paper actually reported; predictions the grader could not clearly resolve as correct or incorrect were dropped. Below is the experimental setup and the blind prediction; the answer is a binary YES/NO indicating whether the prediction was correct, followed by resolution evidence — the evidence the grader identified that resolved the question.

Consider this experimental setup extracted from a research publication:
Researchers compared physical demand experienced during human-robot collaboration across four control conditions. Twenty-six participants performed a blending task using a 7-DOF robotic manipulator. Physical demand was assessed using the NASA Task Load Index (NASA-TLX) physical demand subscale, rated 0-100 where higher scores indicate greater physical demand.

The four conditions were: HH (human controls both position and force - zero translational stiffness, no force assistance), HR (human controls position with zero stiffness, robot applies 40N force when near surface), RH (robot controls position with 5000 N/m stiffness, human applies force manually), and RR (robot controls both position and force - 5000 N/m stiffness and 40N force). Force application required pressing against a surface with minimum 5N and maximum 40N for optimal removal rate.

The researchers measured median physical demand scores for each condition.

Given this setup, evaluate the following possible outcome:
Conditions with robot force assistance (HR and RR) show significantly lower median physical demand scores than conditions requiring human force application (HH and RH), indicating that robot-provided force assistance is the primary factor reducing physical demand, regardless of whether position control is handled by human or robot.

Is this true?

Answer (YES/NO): YES